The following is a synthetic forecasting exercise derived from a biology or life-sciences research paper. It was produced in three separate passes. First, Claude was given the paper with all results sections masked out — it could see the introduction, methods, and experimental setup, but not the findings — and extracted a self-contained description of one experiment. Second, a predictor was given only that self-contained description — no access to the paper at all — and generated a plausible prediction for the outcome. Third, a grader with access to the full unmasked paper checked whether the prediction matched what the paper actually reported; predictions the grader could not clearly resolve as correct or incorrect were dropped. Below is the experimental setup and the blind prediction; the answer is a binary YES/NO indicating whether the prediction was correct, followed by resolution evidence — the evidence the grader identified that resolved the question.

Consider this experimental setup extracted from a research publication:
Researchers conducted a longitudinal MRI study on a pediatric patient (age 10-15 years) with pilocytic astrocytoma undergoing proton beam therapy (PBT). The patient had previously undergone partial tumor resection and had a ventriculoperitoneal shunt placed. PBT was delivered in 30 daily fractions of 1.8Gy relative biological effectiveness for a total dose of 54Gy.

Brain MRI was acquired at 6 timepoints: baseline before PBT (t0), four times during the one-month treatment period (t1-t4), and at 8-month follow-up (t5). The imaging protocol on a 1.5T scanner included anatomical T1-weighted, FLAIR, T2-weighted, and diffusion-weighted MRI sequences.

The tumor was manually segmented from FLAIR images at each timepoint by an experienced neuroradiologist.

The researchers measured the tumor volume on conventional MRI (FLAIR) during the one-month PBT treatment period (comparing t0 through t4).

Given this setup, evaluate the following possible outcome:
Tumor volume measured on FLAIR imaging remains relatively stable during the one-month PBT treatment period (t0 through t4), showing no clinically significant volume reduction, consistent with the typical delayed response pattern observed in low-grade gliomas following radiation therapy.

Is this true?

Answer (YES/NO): YES